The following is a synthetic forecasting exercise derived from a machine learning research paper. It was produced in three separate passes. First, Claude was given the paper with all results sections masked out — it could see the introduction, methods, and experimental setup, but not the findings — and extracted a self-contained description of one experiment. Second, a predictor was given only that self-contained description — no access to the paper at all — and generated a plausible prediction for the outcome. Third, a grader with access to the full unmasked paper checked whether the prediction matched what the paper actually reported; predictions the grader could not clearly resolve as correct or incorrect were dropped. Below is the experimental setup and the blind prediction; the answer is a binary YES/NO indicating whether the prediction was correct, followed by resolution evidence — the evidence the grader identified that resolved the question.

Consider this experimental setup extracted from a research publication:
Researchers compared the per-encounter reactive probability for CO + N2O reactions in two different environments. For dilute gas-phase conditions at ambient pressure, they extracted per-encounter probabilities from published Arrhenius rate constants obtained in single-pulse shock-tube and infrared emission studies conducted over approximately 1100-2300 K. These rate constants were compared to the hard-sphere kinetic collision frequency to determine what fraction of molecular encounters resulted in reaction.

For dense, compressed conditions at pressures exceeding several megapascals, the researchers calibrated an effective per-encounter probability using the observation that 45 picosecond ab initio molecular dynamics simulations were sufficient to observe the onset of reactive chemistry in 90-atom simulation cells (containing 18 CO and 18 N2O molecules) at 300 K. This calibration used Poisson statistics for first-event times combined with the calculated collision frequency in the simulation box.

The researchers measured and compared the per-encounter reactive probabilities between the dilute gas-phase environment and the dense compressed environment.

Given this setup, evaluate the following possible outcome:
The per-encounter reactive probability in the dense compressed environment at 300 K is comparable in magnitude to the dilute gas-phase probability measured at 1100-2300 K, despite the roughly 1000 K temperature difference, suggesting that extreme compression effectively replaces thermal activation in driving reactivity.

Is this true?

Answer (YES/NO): NO